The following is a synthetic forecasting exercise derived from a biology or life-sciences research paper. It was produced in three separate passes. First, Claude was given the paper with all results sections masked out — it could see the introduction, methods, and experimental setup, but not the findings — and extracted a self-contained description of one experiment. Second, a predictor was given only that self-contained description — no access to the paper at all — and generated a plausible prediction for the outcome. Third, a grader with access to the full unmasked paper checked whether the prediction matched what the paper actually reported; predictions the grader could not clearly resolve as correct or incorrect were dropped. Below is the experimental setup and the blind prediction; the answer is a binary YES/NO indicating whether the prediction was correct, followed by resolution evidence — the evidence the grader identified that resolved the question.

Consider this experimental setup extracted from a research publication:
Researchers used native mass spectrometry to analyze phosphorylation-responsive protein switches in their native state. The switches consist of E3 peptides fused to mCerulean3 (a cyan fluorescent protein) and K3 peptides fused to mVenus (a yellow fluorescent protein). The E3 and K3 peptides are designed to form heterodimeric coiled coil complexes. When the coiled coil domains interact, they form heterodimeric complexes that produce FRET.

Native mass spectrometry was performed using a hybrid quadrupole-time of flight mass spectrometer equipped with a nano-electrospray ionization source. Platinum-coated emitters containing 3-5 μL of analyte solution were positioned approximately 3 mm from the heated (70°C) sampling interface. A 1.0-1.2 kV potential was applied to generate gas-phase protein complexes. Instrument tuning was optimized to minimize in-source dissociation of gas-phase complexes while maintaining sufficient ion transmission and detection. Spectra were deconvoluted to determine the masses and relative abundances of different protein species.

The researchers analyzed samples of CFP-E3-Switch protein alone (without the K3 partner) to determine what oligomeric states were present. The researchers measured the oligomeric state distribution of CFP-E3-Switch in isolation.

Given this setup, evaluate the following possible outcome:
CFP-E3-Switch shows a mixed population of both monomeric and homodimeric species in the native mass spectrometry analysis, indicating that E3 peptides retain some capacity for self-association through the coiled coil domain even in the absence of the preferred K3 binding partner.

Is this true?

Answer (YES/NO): NO